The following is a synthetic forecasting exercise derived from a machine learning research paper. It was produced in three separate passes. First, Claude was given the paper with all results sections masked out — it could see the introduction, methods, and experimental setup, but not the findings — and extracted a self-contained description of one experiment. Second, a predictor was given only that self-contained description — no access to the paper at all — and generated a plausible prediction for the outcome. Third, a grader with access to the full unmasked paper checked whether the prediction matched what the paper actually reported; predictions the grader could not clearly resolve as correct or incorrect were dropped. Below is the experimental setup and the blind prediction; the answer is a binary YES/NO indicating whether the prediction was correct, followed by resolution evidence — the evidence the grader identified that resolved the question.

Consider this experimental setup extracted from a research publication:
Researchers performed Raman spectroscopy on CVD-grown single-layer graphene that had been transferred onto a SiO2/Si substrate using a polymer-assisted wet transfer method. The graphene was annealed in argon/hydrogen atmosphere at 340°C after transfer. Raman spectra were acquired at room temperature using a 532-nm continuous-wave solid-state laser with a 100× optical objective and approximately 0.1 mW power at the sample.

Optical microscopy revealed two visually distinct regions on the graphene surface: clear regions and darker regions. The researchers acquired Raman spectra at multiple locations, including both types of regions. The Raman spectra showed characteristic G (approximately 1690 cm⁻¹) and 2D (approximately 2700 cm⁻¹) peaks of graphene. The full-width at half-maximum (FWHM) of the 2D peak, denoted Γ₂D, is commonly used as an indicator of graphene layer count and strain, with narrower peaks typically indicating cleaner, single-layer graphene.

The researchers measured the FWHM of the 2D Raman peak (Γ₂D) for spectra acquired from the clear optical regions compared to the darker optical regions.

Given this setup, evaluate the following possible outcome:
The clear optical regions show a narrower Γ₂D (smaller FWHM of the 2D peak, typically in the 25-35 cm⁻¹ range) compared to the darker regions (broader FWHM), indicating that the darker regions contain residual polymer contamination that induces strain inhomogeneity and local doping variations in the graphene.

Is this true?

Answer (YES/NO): NO